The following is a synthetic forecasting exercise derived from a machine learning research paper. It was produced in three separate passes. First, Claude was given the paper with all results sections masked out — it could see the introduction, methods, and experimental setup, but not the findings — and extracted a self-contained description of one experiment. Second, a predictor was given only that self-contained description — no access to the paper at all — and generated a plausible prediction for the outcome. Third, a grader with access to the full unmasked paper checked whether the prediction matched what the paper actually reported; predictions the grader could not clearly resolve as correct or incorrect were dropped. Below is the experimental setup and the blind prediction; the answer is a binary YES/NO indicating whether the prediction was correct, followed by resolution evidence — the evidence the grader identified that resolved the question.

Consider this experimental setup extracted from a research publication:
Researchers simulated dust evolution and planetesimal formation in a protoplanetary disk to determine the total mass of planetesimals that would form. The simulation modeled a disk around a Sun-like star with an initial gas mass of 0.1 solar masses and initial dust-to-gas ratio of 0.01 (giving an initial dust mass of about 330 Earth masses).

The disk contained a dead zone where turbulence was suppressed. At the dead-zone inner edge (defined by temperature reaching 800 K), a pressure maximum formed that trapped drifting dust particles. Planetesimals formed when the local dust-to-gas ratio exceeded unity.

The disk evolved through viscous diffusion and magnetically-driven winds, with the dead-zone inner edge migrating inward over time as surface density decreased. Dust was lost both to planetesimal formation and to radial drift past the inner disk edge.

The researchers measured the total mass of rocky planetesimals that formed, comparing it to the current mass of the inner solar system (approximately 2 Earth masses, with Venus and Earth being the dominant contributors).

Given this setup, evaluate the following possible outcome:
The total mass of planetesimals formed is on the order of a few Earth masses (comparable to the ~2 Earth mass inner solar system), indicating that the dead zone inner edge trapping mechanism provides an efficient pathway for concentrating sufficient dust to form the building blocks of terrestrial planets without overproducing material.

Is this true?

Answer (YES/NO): YES